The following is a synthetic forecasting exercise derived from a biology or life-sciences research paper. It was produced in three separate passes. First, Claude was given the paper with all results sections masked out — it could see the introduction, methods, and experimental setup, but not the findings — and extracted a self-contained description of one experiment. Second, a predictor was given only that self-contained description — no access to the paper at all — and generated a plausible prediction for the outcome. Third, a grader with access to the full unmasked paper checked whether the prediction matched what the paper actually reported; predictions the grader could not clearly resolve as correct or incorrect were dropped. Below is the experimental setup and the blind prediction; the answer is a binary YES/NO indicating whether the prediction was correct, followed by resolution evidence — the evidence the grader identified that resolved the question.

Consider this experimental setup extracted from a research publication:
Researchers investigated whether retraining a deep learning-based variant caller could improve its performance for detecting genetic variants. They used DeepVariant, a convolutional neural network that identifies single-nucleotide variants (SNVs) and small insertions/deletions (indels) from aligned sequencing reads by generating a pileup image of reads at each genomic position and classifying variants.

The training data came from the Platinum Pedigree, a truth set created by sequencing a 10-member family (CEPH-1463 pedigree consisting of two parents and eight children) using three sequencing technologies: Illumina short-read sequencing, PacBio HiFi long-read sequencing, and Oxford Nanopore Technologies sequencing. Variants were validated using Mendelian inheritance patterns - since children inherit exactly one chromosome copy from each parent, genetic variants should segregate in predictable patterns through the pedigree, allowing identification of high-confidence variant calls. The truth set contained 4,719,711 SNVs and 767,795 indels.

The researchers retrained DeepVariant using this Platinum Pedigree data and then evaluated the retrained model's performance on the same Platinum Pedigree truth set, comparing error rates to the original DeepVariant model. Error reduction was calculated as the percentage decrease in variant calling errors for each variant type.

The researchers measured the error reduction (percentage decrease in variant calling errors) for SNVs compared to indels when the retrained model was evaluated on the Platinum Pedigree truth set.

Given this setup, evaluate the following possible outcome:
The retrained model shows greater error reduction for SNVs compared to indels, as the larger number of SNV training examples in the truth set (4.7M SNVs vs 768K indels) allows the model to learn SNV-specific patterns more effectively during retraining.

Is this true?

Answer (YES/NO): YES